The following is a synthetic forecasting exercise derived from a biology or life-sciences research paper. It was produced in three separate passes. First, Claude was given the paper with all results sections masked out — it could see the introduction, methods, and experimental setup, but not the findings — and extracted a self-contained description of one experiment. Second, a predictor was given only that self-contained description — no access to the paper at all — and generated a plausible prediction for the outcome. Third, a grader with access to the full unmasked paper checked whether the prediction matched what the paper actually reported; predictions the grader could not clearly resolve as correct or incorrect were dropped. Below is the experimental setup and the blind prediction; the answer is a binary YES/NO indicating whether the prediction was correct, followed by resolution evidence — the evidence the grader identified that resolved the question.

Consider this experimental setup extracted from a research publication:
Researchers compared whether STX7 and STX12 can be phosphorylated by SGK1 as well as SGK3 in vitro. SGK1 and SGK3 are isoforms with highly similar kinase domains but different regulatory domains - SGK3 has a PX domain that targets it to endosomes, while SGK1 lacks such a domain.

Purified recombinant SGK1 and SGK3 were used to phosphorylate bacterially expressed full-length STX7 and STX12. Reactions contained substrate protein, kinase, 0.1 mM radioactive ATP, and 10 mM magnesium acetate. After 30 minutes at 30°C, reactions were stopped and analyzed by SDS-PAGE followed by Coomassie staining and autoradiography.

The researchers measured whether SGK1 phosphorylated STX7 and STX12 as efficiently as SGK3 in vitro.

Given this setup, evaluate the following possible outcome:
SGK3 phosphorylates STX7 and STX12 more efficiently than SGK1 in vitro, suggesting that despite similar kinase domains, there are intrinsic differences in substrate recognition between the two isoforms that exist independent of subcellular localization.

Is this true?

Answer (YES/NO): NO